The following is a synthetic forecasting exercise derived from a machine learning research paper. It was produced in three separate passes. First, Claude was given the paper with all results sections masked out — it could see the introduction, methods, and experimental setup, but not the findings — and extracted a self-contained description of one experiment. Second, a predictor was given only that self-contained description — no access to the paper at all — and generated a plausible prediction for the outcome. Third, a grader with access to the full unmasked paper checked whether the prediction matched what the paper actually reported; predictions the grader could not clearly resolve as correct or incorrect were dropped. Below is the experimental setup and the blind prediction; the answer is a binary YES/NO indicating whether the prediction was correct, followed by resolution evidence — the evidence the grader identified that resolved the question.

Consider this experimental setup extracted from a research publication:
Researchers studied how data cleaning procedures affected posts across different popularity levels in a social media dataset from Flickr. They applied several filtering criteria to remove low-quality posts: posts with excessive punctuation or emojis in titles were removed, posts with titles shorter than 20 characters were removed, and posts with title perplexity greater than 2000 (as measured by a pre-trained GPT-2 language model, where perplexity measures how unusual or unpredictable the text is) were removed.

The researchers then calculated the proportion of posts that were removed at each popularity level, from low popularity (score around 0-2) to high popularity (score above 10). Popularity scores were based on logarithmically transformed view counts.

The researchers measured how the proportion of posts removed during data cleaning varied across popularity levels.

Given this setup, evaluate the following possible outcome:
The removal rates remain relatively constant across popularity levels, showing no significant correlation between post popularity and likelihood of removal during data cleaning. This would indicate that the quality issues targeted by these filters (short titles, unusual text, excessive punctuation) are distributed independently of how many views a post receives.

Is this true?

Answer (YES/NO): NO